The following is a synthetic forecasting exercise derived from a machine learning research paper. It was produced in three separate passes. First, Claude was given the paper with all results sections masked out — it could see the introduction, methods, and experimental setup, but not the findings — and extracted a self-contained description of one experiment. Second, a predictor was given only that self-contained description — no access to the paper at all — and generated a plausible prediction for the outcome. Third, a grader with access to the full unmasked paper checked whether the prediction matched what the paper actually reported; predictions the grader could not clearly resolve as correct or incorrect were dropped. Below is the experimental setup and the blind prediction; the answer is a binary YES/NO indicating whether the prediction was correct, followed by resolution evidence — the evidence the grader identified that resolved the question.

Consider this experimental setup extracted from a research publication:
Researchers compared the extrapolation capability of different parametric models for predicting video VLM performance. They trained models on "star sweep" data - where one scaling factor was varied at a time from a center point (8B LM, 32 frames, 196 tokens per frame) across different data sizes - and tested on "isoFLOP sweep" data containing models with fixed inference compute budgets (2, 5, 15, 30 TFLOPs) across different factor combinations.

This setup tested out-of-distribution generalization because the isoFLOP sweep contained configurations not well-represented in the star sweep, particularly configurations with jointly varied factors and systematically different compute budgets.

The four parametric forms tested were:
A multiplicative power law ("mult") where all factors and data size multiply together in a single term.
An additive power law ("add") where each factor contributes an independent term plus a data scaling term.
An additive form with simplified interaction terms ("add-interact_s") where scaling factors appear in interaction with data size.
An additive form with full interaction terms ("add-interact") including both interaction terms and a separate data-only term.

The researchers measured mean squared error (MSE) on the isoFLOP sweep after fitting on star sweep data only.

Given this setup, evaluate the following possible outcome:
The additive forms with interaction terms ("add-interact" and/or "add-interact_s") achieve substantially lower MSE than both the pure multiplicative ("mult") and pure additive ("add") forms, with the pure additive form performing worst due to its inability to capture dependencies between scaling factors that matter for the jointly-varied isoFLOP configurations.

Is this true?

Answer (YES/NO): NO